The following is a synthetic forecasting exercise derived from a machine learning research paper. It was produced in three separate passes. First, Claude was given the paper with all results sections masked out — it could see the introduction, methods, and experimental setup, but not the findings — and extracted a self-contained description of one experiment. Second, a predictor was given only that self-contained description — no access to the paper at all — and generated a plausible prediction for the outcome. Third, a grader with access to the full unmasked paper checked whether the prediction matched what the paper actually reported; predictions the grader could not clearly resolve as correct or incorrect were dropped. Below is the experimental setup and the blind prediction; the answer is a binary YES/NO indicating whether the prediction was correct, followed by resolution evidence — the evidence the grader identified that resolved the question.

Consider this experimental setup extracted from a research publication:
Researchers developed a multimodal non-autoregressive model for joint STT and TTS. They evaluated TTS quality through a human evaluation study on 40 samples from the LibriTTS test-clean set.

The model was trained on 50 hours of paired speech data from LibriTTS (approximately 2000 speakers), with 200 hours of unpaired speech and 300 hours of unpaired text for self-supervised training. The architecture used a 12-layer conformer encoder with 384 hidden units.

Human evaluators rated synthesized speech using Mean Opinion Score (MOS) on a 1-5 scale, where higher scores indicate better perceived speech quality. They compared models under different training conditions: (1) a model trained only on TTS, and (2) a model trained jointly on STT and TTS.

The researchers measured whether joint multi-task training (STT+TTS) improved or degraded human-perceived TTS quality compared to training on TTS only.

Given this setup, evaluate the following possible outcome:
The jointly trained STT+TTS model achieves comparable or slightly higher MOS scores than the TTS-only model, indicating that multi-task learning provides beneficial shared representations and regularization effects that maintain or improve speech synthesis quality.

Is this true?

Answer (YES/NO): NO